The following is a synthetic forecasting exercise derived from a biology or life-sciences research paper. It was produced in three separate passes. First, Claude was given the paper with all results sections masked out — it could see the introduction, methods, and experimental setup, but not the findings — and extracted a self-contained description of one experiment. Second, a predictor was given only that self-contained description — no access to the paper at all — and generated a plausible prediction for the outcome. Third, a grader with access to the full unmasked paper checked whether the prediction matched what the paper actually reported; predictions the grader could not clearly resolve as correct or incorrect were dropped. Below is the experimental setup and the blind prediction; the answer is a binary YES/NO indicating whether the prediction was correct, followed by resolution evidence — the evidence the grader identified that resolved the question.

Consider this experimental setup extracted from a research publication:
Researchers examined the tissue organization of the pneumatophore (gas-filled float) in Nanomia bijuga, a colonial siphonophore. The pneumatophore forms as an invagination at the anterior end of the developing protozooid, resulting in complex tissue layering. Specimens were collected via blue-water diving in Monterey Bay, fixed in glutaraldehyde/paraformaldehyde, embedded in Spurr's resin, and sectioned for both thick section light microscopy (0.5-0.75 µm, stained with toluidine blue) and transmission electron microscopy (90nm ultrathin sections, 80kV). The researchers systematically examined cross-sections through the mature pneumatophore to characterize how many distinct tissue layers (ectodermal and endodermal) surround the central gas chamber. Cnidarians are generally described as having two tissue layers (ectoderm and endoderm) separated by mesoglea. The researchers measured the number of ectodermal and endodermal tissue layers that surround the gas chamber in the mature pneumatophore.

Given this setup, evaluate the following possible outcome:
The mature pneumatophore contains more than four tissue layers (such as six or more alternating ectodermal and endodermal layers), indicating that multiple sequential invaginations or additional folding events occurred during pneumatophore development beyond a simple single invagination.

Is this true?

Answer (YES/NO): NO